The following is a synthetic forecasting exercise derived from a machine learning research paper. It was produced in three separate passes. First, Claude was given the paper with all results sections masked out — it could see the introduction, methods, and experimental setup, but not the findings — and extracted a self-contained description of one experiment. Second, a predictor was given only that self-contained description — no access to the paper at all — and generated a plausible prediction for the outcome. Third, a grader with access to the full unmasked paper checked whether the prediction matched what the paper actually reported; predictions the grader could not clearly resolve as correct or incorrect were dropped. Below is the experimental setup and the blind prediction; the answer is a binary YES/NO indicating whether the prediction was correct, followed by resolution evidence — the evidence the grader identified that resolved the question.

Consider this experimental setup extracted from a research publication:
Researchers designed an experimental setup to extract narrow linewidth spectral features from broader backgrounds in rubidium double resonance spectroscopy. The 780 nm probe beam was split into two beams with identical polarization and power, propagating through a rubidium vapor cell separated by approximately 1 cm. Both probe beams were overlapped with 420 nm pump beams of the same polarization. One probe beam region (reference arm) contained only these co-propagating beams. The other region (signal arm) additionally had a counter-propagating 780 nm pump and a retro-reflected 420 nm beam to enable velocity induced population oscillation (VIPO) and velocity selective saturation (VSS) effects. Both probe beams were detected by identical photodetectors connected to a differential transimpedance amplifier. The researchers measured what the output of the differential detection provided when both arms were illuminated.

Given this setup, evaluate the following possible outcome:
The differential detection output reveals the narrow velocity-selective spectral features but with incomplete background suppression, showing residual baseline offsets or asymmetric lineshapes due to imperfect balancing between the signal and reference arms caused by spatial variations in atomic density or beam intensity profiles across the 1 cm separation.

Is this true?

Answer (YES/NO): NO